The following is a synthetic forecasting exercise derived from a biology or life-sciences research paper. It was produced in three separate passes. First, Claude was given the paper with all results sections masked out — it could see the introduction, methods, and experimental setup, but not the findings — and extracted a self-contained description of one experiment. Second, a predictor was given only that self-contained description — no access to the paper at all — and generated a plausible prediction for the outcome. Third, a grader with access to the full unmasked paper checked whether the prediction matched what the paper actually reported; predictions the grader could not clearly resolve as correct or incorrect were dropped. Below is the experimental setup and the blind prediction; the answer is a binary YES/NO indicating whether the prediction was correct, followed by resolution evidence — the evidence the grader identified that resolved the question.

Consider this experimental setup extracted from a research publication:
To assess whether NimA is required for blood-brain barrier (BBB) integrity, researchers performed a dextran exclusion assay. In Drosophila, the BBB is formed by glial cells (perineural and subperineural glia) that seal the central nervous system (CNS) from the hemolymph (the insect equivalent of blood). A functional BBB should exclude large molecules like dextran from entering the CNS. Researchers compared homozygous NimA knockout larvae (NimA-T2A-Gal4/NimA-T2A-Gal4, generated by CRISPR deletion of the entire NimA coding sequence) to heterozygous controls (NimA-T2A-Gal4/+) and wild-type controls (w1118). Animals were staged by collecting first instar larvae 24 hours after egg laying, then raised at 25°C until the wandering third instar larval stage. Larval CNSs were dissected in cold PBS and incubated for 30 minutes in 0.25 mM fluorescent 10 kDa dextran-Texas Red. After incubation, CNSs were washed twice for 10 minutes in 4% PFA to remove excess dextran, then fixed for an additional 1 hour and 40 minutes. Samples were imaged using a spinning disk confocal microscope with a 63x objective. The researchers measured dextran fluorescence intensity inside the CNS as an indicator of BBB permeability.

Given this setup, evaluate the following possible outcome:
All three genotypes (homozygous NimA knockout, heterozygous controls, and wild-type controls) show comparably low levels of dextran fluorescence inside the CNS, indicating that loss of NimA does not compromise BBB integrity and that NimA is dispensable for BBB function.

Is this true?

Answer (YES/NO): NO